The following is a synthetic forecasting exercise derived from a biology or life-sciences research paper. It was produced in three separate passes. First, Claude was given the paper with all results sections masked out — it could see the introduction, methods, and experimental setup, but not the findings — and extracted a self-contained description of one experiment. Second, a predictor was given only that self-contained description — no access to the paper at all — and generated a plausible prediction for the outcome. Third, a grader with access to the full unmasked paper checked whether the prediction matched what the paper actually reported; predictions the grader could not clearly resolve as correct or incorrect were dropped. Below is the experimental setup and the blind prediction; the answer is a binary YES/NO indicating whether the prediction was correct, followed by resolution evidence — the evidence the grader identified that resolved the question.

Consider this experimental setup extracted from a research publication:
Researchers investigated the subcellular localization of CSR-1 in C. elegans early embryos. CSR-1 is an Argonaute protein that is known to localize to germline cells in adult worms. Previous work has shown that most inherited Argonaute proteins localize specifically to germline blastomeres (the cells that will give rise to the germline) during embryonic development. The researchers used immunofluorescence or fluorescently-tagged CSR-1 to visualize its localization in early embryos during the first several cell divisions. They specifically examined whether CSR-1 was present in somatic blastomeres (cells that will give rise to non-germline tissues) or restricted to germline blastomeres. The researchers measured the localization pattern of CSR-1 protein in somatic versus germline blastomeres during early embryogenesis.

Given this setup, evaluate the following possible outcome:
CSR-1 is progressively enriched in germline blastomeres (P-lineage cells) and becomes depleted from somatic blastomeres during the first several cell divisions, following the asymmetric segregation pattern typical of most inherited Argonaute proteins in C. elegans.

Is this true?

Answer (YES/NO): NO